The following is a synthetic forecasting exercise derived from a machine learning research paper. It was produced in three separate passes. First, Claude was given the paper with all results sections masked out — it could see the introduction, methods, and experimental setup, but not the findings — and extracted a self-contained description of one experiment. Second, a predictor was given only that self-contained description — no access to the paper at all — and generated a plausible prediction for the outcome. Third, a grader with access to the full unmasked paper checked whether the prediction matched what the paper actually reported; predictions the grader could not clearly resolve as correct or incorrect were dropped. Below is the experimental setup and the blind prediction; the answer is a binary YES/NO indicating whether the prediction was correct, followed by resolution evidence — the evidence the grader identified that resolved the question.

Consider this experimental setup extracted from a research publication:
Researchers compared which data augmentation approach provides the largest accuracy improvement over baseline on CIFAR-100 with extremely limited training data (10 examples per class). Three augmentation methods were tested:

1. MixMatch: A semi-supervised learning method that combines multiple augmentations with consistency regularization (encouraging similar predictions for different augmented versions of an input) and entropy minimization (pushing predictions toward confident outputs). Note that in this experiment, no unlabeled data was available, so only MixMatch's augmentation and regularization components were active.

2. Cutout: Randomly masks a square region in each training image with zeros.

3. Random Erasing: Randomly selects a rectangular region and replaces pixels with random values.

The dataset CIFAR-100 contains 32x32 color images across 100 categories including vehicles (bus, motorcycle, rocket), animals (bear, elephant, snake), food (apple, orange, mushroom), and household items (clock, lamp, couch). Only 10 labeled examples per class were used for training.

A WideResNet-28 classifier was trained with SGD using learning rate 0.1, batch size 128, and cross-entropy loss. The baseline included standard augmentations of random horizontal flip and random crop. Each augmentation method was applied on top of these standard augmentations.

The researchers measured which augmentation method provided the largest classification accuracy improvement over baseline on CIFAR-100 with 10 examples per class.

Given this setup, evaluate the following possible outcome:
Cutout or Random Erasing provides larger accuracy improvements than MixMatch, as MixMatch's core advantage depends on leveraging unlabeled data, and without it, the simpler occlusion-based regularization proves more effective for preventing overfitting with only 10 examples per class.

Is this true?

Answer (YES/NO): NO